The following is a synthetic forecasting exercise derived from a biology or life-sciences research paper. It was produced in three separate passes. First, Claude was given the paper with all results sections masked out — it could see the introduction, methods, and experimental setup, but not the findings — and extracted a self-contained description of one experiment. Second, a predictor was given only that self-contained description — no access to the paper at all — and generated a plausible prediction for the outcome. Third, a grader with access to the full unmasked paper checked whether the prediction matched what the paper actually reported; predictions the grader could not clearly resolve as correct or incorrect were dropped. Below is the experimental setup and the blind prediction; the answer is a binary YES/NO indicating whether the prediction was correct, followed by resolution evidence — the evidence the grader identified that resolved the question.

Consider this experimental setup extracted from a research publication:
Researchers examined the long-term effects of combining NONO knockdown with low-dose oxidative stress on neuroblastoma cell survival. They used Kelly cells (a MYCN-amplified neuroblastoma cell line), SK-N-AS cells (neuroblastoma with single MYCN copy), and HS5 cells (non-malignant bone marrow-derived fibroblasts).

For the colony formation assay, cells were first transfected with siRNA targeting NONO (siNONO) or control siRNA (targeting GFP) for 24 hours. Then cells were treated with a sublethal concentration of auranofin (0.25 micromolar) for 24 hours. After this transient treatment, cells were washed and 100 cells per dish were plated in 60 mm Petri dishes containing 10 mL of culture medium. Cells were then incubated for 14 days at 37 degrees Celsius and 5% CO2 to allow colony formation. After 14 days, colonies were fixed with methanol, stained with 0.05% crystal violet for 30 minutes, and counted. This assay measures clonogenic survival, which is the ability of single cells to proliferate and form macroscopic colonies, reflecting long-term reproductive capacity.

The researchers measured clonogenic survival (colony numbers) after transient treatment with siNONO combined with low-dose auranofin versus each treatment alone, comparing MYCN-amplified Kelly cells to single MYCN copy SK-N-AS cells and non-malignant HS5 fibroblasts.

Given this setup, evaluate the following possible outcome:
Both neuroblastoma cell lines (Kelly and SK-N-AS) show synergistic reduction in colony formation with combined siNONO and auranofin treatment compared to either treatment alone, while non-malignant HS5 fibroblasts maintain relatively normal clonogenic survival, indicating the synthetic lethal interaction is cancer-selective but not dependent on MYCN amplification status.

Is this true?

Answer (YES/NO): NO